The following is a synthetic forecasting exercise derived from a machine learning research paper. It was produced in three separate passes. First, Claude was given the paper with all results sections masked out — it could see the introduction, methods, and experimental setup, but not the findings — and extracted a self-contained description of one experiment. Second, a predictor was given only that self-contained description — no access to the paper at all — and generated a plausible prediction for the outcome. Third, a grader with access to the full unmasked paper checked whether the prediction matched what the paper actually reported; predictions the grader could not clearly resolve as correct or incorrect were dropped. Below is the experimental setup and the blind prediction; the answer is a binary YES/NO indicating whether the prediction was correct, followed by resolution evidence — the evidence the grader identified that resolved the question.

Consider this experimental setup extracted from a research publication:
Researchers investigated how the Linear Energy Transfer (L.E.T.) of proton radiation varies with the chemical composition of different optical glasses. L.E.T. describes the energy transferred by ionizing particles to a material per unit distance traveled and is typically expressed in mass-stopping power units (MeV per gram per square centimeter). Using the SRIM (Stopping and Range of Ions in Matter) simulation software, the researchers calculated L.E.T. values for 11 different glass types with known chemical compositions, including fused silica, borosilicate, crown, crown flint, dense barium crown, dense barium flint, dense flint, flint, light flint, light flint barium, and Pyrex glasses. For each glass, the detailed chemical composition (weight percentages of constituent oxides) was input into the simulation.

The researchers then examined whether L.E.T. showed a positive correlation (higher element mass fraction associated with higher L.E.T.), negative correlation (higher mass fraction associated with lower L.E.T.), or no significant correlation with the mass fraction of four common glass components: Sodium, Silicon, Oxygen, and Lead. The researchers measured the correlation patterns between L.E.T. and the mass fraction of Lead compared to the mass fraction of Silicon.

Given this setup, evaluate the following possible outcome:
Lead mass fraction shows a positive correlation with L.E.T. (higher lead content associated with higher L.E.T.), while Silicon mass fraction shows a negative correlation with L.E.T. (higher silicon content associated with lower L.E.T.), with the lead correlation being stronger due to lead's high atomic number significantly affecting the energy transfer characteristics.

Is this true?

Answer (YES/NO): NO